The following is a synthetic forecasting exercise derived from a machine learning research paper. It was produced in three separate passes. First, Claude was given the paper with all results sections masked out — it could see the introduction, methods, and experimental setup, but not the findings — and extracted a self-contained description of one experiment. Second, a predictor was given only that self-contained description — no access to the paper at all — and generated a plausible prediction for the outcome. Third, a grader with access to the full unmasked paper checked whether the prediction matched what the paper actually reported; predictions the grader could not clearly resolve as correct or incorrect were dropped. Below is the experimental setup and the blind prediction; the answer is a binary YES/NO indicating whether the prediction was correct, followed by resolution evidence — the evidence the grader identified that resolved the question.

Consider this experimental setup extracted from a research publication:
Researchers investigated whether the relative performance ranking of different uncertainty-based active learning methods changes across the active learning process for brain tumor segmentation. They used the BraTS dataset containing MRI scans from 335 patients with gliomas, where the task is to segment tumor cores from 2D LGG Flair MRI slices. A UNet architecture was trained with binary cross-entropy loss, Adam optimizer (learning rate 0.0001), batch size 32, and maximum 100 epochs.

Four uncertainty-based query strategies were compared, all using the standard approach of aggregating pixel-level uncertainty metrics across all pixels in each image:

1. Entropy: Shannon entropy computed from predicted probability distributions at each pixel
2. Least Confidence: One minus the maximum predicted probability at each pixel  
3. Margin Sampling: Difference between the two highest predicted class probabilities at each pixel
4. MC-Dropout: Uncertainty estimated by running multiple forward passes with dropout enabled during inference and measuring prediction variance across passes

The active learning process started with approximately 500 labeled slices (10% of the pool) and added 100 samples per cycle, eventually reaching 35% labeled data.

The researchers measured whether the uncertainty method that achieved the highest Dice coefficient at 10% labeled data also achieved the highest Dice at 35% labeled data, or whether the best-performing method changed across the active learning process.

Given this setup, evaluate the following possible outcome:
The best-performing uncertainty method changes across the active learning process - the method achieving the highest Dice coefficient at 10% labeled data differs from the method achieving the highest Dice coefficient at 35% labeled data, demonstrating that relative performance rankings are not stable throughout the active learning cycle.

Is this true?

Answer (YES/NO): NO